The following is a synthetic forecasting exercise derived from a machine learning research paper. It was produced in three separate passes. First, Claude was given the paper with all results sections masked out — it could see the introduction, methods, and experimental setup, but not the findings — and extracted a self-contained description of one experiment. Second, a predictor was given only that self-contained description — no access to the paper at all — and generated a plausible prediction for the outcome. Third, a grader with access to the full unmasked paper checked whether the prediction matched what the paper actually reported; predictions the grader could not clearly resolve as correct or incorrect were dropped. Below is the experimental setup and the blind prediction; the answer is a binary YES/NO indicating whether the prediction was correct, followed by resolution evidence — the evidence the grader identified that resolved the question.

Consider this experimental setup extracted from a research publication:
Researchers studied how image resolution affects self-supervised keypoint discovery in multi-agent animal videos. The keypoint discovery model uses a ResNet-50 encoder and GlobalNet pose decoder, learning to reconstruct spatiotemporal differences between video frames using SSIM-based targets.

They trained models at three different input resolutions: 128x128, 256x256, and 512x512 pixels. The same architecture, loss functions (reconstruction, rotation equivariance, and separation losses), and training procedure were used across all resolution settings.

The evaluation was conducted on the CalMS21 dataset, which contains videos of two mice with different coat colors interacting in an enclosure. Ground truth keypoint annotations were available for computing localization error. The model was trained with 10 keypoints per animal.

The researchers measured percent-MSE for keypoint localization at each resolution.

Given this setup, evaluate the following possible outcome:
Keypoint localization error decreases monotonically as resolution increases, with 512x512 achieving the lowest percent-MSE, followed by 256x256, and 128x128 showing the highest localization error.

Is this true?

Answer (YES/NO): YES